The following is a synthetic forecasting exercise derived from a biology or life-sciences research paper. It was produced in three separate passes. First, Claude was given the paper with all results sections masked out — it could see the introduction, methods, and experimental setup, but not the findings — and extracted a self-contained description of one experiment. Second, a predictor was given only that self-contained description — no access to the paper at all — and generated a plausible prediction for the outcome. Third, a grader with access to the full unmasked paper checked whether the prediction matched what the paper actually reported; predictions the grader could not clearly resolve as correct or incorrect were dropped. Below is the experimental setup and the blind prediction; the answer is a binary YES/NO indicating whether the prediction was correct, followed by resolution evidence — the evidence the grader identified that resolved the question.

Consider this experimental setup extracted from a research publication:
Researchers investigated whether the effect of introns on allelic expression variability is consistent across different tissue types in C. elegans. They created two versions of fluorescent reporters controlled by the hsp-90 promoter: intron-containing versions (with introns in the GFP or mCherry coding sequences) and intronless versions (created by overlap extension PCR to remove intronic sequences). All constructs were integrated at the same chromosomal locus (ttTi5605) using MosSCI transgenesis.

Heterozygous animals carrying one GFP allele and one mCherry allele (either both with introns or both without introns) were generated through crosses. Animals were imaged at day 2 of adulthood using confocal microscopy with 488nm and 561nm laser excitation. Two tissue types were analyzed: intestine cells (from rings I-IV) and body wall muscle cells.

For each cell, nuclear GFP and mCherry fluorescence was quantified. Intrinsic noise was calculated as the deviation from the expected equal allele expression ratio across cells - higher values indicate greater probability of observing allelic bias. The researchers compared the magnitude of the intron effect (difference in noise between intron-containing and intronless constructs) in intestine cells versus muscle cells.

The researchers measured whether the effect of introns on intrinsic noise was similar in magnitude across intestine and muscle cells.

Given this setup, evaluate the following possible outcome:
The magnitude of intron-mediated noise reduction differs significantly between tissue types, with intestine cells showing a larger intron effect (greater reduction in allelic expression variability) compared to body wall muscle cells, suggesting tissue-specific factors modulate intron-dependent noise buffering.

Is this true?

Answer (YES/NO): NO